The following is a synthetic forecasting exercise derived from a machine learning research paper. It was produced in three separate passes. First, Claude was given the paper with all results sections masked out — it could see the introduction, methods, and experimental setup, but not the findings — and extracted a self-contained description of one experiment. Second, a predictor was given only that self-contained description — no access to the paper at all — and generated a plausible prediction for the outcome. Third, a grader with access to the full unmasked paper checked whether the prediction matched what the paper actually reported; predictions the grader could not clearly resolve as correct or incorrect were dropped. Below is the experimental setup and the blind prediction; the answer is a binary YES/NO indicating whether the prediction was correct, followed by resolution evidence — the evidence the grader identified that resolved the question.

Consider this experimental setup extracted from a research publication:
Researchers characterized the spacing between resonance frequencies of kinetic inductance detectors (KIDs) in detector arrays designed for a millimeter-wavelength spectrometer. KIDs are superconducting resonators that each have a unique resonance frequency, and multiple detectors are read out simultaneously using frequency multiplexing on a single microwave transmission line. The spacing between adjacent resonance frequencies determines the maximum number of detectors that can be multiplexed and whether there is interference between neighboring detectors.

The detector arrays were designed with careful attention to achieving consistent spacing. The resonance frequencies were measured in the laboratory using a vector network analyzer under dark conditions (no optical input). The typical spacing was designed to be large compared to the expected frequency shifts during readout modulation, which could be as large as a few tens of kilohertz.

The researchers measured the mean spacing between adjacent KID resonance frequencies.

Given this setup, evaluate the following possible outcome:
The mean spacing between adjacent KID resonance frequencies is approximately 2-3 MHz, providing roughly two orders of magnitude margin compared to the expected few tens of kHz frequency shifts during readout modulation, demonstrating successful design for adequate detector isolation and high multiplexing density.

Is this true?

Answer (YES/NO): NO